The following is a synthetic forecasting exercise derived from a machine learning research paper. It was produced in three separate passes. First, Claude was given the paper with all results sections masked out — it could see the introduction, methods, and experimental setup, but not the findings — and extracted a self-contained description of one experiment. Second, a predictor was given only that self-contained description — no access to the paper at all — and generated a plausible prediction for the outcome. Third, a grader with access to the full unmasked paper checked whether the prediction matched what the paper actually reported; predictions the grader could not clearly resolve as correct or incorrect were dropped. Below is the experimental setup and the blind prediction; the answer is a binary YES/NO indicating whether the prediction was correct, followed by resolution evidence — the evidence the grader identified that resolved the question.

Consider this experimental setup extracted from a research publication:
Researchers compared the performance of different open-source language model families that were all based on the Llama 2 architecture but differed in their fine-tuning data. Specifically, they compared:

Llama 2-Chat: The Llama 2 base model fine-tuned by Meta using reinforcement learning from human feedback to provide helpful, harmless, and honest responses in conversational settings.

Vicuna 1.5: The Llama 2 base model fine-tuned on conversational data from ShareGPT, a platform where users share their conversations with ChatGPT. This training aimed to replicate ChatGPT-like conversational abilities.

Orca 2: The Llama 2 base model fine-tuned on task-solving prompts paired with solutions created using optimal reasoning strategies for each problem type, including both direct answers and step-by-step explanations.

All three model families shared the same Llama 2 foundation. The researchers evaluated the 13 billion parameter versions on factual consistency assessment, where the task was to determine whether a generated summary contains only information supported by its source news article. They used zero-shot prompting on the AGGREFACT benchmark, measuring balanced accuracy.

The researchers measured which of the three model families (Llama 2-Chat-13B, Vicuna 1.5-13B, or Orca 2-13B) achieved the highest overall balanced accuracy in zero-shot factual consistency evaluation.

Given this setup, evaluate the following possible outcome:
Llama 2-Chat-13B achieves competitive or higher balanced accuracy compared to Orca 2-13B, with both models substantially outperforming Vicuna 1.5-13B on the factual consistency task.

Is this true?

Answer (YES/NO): NO